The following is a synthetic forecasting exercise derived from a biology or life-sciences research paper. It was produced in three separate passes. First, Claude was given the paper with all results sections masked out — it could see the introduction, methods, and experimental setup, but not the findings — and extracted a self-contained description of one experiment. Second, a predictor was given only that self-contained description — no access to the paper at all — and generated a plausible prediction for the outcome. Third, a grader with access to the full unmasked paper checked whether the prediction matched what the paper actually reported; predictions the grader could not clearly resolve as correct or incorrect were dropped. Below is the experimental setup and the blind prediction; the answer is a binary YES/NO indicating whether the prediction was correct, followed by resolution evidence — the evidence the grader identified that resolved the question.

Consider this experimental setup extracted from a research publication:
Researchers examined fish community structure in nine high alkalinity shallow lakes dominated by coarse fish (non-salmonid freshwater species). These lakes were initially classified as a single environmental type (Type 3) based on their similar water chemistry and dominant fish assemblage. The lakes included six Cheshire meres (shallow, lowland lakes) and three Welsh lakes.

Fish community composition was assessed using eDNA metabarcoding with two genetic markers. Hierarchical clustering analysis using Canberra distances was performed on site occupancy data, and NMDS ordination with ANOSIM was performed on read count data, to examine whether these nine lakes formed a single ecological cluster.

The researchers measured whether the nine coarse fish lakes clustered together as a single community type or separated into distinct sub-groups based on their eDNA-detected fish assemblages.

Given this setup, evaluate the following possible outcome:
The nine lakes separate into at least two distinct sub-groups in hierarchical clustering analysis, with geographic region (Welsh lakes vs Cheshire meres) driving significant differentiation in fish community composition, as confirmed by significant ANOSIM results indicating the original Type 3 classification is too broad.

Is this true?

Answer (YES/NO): NO